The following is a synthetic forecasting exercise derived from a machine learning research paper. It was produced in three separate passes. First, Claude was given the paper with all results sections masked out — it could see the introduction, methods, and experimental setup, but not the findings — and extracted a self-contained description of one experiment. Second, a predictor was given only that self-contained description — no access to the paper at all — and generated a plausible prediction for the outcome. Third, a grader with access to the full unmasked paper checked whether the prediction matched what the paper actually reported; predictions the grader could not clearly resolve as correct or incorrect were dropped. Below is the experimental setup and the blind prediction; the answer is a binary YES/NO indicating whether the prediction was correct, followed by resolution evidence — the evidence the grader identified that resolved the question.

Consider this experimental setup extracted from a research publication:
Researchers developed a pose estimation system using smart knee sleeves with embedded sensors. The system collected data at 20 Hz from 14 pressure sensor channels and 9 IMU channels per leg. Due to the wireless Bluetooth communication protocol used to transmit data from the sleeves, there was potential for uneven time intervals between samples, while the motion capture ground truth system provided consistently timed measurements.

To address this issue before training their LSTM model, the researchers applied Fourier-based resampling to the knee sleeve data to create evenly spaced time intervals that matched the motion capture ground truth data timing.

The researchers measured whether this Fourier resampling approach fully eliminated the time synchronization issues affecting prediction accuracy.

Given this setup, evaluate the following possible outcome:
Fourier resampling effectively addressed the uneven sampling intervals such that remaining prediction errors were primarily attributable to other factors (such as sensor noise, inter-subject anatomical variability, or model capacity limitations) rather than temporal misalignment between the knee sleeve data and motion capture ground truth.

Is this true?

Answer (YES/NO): NO